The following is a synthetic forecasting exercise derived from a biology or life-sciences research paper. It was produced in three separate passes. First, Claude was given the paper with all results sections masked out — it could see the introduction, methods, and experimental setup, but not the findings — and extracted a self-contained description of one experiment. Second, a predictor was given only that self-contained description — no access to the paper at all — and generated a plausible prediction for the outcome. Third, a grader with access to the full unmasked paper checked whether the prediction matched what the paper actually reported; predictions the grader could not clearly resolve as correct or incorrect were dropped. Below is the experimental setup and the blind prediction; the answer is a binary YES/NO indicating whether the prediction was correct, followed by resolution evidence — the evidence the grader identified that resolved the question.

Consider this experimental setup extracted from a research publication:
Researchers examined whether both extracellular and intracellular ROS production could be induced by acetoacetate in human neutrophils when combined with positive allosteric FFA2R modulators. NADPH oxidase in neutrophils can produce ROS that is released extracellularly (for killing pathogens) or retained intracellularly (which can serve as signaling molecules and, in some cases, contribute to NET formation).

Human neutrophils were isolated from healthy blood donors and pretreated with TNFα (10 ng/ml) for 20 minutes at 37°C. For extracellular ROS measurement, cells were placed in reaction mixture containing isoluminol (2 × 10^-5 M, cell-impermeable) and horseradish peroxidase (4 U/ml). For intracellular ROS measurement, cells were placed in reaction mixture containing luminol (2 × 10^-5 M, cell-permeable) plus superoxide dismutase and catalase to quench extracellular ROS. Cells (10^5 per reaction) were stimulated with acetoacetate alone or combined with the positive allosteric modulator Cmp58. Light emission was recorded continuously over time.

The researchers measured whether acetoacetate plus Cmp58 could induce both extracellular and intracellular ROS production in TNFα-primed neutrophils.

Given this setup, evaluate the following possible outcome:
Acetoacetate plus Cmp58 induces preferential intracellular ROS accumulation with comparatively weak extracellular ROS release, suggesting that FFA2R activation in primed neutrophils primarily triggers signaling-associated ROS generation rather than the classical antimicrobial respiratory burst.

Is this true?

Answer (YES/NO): NO